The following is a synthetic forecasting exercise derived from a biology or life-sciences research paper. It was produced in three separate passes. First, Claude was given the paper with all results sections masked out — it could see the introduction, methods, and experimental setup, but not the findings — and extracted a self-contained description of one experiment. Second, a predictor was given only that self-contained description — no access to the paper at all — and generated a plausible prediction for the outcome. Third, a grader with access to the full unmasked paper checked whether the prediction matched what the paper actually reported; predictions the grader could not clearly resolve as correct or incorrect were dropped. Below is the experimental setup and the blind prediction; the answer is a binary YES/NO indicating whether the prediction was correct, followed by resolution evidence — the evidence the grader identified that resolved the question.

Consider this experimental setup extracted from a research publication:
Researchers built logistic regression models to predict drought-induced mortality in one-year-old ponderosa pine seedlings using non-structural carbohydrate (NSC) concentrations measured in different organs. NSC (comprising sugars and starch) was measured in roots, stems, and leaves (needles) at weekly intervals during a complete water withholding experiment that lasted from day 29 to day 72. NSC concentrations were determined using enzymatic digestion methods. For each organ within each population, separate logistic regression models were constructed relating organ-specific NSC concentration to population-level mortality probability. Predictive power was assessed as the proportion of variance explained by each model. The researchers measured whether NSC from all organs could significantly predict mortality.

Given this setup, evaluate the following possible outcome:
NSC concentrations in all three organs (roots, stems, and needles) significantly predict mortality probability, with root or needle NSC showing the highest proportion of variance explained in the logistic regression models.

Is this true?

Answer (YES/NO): NO